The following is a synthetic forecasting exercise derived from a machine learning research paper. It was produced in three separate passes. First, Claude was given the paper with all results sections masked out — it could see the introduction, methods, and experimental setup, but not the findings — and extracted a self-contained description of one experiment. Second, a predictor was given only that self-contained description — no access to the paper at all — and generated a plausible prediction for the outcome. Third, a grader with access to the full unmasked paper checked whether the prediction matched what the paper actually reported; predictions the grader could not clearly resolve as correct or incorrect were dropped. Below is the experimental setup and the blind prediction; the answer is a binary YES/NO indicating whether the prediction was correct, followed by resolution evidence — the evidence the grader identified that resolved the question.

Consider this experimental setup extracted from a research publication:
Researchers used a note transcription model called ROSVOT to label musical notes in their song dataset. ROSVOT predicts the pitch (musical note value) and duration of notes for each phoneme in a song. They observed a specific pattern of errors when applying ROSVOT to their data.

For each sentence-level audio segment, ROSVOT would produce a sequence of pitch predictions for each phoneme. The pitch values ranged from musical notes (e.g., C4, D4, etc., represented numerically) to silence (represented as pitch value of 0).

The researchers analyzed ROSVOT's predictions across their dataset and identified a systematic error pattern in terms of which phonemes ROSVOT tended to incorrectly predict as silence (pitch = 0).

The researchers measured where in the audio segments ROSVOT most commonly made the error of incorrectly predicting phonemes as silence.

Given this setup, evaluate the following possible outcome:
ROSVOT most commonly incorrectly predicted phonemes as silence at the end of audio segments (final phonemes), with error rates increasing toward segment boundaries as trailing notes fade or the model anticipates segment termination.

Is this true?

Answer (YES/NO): NO